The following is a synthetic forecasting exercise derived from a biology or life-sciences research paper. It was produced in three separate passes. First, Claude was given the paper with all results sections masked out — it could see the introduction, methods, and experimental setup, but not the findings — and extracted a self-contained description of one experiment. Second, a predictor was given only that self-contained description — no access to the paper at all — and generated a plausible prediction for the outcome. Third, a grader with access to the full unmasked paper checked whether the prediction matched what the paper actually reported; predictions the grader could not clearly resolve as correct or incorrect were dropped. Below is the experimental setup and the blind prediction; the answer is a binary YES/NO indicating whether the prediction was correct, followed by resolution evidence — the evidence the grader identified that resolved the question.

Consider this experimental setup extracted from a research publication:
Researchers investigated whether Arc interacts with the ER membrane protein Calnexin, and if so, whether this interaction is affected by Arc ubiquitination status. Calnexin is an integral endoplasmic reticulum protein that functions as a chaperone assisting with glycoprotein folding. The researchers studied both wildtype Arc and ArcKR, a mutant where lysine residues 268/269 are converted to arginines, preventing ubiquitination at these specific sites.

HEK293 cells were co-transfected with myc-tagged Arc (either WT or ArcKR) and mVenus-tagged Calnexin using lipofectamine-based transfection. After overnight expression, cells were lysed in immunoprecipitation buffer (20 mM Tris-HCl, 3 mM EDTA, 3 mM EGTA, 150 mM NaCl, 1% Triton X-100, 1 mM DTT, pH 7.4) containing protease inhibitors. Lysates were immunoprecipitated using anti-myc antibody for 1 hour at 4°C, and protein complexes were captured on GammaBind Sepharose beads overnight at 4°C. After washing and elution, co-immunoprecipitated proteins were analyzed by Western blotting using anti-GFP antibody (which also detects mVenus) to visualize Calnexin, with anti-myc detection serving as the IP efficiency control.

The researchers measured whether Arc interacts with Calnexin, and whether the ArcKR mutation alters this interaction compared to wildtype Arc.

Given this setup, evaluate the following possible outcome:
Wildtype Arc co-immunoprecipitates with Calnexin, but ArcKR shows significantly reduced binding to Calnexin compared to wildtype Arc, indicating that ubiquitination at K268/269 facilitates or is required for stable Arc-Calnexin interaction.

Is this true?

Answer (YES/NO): NO